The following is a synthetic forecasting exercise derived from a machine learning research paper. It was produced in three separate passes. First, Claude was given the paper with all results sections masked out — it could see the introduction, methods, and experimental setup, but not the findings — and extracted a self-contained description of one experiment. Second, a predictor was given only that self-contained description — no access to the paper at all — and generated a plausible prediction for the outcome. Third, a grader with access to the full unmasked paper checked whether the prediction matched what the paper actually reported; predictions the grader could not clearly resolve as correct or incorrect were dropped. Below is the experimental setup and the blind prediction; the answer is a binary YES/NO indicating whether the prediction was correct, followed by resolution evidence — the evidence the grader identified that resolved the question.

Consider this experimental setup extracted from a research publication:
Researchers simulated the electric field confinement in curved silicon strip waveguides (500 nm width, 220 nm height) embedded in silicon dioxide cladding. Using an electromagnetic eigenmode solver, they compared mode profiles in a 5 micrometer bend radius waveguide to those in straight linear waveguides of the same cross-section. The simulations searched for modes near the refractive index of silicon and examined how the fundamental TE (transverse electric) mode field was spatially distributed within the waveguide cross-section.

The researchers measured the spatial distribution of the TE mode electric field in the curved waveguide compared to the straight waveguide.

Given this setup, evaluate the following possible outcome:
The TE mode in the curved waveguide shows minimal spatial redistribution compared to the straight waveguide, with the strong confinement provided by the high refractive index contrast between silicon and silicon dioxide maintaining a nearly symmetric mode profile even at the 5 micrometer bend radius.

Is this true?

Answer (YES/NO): NO